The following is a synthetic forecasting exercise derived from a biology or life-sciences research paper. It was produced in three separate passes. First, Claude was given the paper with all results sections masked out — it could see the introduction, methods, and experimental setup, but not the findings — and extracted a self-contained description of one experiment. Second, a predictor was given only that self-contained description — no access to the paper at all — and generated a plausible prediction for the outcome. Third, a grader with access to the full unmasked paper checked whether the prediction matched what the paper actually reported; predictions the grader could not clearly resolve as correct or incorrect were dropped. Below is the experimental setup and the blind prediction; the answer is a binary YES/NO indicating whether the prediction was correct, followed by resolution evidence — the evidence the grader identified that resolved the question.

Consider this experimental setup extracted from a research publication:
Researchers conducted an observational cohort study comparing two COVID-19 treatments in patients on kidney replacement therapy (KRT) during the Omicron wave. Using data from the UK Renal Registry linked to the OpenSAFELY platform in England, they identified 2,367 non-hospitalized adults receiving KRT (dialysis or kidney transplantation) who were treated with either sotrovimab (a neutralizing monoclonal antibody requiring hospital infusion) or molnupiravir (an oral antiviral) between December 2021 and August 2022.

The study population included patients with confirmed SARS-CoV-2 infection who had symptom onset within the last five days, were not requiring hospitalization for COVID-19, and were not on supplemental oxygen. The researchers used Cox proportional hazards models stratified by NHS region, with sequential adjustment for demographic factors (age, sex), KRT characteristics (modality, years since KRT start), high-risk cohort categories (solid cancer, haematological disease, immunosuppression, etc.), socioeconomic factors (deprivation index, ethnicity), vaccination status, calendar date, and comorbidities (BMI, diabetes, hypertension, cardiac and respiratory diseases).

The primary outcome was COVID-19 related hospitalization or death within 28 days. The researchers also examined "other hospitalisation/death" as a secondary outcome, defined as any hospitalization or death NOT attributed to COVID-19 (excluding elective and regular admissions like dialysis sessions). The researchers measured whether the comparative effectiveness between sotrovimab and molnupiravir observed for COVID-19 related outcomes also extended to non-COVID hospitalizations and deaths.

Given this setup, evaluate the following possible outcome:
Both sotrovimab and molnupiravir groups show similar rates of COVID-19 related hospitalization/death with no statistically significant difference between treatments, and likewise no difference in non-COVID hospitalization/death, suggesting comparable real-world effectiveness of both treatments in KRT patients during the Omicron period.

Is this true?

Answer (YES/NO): NO